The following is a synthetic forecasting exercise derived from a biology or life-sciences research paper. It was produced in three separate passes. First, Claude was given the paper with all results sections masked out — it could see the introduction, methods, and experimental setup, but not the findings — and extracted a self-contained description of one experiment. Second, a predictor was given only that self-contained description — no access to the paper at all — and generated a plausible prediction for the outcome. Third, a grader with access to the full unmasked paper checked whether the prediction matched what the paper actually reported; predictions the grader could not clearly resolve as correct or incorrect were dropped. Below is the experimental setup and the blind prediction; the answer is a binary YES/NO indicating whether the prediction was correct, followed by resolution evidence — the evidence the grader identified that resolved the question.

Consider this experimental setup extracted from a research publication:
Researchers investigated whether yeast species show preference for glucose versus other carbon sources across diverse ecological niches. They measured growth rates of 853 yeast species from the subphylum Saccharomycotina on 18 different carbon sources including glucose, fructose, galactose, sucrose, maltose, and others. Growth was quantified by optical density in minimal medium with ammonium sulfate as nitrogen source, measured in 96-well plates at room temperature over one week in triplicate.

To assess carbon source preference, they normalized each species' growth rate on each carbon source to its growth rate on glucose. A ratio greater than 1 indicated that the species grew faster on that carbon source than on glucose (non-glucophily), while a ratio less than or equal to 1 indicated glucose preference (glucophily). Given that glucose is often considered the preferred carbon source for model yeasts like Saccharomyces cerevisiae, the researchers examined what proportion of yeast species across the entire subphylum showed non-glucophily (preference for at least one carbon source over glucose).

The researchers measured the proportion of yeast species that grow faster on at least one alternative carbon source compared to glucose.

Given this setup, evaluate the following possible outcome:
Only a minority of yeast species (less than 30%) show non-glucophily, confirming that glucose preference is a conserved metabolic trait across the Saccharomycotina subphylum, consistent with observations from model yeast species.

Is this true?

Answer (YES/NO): NO